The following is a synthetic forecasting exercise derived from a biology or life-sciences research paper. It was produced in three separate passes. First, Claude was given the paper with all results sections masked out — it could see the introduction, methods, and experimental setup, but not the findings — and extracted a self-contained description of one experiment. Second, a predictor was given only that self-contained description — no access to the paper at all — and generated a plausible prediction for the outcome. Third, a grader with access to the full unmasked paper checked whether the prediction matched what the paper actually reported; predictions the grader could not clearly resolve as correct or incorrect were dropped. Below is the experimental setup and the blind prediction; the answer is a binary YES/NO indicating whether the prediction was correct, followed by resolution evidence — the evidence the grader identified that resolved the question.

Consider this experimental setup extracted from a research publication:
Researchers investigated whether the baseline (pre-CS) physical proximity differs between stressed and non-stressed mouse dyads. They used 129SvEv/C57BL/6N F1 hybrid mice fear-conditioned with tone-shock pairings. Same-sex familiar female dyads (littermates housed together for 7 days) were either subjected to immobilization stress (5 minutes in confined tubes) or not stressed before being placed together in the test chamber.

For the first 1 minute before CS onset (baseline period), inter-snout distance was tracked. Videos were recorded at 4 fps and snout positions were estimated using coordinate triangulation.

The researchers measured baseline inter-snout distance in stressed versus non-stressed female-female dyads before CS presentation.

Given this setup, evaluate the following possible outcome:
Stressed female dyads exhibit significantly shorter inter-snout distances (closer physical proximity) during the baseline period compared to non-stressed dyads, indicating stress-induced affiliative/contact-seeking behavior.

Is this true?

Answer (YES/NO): NO